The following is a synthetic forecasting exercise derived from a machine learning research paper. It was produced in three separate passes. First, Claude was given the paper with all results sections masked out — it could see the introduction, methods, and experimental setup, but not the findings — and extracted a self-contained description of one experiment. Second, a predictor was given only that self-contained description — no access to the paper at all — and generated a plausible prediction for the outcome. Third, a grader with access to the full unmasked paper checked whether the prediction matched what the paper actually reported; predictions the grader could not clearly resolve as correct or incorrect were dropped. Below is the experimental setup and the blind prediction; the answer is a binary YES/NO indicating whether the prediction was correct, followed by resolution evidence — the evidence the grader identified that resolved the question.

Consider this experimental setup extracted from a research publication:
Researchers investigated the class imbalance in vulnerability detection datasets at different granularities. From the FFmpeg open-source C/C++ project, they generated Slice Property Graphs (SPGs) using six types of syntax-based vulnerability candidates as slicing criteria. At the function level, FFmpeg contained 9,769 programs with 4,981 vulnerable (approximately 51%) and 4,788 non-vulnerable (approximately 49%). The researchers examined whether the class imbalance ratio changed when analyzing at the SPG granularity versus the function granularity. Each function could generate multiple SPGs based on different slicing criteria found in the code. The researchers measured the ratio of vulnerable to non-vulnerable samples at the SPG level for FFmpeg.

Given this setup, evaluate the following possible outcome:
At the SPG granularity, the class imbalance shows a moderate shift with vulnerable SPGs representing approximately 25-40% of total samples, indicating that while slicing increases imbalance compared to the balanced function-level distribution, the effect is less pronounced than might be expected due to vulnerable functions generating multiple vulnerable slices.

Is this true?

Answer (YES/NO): YES